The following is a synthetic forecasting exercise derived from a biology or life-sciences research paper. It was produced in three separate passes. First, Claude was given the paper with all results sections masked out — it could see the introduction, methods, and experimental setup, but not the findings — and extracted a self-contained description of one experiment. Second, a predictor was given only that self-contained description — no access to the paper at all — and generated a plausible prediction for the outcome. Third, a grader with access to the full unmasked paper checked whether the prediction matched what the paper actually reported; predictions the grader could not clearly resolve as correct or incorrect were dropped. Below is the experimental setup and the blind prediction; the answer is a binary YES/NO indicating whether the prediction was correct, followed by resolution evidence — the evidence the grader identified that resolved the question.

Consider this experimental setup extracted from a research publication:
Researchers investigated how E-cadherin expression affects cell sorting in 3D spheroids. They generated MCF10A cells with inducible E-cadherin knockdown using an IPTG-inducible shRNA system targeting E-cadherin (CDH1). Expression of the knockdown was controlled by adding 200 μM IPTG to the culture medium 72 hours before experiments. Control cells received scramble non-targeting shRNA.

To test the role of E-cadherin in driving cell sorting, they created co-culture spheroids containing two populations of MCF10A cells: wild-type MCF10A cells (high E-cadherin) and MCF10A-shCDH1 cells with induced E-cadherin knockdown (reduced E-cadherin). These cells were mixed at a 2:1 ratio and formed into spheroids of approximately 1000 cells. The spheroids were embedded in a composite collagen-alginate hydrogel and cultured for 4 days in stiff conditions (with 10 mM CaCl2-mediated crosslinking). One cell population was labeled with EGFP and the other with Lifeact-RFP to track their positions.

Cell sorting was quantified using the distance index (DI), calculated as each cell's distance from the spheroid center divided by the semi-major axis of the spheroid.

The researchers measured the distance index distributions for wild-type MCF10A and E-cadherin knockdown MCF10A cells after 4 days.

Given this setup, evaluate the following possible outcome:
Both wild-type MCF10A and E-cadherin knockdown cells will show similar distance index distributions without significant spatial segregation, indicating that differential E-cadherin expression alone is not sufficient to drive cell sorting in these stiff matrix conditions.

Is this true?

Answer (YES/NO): NO